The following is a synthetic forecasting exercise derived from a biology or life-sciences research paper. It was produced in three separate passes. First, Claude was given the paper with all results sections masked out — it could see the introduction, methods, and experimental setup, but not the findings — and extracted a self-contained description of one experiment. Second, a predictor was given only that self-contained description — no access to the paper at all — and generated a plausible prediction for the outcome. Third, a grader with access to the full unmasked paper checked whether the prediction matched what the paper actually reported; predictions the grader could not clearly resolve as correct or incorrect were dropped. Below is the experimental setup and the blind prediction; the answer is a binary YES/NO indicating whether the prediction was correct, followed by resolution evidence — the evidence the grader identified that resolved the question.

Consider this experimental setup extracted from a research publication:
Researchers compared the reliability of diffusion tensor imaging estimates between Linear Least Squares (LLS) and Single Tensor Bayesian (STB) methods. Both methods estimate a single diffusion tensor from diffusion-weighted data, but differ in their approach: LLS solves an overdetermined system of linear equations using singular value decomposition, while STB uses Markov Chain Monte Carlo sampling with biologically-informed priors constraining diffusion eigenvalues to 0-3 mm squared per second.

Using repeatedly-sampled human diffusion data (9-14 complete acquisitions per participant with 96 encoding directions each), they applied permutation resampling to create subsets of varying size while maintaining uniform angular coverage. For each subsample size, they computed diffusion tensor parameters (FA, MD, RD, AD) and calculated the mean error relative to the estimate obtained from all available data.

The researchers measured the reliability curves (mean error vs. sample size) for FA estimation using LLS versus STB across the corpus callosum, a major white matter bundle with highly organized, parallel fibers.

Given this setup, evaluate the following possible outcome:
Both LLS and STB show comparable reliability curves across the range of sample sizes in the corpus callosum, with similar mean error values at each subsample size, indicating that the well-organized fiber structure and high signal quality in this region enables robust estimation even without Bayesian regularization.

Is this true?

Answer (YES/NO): YES